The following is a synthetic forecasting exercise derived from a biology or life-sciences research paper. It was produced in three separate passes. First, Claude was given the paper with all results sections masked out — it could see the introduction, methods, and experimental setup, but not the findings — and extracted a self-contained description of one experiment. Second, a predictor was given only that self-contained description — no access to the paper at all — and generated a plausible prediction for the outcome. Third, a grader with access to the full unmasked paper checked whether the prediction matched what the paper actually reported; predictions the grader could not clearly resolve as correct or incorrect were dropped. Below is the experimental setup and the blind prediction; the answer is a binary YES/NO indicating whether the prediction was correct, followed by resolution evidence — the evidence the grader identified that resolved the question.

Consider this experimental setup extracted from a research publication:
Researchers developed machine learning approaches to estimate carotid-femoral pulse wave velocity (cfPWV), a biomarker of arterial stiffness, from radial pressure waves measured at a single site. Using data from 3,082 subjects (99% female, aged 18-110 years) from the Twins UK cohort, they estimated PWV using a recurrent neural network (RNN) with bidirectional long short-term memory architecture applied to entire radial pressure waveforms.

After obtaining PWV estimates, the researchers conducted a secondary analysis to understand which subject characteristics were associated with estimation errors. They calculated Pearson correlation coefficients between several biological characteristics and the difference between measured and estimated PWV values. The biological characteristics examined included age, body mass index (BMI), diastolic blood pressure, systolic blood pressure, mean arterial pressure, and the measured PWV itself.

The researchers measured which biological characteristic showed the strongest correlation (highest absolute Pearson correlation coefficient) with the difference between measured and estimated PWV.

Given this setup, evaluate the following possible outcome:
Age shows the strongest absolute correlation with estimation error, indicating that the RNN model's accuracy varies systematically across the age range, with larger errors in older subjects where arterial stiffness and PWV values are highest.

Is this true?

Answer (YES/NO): YES